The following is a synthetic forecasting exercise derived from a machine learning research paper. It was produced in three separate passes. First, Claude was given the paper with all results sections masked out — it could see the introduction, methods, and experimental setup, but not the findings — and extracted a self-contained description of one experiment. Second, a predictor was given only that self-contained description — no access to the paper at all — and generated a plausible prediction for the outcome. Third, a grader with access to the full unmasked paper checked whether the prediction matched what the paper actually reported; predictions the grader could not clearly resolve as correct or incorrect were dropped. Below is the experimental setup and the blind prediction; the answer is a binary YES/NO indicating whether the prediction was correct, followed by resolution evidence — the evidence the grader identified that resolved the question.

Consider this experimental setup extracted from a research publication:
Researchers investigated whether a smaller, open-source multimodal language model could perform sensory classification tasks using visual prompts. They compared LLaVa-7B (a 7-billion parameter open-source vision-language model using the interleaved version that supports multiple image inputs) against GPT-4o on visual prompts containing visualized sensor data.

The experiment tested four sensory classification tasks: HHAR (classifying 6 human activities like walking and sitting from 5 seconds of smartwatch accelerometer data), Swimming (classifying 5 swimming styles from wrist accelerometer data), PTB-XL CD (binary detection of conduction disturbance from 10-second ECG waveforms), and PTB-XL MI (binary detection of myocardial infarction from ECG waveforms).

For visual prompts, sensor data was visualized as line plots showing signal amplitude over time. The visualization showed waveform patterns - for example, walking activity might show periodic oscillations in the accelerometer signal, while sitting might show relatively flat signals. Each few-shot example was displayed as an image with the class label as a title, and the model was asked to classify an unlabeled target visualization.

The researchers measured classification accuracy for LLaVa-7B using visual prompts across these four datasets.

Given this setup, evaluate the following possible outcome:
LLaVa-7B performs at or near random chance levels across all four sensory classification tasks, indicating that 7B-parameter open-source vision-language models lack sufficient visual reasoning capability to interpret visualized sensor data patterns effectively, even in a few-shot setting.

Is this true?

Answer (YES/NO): YES